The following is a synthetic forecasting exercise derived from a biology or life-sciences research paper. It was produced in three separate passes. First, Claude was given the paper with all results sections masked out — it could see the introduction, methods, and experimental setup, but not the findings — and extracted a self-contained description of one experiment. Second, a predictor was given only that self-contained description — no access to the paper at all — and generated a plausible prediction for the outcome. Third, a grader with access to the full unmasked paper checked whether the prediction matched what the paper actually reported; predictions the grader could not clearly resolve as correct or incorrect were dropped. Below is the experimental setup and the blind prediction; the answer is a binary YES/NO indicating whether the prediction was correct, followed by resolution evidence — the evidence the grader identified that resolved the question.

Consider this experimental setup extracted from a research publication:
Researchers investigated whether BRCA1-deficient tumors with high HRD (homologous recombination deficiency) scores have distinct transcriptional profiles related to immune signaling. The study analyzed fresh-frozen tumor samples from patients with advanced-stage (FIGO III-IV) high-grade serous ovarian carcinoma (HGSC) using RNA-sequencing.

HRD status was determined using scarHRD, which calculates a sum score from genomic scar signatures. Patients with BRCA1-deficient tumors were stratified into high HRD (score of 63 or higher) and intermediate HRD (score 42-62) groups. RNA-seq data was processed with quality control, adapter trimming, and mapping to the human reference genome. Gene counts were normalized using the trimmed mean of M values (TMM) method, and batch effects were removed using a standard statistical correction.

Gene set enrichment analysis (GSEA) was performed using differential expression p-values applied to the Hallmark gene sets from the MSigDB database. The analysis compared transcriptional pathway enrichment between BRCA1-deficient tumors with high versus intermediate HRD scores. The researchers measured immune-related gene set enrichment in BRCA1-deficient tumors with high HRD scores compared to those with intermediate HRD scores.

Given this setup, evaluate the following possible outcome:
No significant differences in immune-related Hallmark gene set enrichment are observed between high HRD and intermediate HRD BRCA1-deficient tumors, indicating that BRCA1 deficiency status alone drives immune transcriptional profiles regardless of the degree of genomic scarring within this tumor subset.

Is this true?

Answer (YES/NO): NO